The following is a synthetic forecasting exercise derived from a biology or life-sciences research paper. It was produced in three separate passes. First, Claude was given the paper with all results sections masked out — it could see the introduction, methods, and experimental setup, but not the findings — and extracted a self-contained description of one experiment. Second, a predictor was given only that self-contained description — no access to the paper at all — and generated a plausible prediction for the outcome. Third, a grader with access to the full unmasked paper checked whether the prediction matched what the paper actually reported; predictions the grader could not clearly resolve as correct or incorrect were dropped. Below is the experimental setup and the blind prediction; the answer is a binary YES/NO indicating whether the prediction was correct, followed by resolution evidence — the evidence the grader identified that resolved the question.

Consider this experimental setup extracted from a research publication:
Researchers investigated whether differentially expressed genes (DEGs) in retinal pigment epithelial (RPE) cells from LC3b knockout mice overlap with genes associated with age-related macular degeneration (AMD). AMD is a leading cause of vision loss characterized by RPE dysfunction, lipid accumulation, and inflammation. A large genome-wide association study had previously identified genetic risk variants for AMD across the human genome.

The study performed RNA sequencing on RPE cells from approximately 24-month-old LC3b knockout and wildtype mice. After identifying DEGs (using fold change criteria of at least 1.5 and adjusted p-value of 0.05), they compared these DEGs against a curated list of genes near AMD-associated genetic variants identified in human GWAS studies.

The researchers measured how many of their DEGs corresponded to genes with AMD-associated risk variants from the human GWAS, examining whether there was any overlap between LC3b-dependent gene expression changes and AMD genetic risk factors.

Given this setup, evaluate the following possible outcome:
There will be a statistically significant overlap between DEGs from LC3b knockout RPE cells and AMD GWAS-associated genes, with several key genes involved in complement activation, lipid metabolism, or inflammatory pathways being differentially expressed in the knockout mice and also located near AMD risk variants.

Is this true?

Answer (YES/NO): YES